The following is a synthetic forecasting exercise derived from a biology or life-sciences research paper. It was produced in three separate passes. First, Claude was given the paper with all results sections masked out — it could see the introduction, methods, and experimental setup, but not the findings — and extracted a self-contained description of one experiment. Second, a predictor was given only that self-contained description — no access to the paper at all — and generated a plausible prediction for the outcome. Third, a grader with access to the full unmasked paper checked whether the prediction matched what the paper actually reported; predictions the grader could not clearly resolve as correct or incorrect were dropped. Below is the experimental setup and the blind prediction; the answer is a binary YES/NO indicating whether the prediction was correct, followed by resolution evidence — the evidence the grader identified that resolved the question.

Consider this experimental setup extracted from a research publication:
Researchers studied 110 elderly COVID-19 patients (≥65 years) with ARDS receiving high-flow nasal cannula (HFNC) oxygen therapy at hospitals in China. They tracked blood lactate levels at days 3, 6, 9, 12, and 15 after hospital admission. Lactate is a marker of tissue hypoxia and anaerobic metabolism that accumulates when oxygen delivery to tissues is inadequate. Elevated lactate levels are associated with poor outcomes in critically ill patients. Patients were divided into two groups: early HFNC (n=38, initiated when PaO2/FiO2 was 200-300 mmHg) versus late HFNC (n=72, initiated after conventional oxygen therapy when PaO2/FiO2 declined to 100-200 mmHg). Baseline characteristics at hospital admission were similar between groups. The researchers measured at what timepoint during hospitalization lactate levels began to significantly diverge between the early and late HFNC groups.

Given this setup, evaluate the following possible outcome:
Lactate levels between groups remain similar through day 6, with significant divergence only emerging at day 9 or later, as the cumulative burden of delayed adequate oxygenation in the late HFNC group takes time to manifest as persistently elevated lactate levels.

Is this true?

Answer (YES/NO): YES